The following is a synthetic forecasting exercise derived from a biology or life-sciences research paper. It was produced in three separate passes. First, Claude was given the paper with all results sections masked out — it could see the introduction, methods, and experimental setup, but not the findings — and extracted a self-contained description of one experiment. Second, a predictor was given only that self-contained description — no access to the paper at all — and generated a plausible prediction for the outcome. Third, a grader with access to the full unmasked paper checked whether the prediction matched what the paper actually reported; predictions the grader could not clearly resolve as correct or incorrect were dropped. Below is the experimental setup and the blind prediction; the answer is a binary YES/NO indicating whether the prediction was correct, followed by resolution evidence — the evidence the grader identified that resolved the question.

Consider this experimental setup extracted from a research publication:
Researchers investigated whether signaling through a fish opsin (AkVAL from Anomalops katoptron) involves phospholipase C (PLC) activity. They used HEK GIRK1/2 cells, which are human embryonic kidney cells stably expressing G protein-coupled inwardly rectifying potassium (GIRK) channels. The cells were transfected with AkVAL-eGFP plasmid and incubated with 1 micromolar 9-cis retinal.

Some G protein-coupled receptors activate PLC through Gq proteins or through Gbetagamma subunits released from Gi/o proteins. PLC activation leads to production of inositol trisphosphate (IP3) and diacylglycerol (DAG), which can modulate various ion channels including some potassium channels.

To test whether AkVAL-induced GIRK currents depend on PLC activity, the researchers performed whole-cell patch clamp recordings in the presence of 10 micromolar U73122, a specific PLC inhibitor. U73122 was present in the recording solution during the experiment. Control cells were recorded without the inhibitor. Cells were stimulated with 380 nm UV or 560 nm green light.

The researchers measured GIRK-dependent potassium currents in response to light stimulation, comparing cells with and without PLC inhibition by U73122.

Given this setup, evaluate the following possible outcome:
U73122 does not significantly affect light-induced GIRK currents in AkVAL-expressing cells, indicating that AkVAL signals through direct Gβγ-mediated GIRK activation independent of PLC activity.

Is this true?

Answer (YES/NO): YES